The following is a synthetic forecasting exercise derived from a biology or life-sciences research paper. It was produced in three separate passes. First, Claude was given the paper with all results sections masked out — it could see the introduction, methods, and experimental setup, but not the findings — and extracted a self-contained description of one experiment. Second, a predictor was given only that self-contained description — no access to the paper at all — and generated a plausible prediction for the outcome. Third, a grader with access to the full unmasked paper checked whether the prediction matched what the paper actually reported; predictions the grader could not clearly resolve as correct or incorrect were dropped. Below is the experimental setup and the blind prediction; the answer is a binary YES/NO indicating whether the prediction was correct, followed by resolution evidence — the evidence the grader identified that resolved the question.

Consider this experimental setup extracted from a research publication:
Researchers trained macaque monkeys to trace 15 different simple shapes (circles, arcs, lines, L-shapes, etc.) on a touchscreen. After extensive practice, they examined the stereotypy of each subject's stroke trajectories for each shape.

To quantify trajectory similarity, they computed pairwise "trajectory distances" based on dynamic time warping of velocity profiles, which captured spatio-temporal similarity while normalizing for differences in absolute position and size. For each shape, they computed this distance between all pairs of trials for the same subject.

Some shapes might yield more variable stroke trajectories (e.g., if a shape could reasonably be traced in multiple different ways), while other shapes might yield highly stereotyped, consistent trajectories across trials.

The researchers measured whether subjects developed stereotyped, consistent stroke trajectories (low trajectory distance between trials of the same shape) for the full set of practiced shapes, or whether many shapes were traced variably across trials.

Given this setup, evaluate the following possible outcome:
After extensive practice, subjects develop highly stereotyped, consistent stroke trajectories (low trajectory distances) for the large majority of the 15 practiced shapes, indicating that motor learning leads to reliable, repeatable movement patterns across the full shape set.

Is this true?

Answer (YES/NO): YES